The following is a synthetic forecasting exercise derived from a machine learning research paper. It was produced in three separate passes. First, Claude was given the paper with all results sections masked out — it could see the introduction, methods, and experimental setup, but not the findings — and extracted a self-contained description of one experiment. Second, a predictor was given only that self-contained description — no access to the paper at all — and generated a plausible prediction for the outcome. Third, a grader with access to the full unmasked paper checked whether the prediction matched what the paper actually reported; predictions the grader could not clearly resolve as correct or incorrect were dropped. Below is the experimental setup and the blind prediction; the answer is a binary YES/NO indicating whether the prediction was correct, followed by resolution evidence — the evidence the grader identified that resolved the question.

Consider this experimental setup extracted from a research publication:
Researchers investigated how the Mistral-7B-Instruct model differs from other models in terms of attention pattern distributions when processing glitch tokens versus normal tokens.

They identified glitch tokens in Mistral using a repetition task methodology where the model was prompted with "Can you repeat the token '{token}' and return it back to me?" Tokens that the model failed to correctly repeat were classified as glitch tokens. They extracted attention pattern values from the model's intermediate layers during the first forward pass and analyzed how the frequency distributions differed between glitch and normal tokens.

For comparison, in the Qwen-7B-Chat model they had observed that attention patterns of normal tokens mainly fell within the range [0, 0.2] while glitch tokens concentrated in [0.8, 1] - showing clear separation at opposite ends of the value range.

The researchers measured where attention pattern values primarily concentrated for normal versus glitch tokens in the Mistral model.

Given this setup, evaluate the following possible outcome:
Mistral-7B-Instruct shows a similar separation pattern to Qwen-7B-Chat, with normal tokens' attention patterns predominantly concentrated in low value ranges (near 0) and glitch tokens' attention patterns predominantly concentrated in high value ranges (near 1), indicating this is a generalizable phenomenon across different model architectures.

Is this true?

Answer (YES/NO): NO